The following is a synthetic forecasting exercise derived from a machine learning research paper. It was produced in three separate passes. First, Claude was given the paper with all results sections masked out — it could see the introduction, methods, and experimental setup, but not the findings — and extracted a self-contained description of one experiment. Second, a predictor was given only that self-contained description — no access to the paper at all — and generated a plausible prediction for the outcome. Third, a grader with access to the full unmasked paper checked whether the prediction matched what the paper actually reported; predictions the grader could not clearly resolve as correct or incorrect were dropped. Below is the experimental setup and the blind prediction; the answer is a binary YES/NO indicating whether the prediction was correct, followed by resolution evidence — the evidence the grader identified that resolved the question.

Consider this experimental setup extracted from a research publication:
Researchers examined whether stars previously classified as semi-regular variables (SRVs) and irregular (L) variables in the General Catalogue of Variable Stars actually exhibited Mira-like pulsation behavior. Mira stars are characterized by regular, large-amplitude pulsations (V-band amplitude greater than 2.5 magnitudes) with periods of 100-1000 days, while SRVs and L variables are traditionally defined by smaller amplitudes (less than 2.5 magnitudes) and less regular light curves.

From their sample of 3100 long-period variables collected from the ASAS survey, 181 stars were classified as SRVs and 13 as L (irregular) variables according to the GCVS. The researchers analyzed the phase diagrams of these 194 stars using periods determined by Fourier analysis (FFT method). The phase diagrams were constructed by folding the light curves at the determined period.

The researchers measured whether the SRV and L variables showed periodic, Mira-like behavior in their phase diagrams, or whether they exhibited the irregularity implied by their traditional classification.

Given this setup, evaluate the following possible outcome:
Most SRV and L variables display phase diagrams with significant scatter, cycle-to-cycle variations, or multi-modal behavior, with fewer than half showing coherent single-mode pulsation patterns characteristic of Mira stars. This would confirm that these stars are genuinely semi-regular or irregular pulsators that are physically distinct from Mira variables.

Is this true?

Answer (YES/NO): NO